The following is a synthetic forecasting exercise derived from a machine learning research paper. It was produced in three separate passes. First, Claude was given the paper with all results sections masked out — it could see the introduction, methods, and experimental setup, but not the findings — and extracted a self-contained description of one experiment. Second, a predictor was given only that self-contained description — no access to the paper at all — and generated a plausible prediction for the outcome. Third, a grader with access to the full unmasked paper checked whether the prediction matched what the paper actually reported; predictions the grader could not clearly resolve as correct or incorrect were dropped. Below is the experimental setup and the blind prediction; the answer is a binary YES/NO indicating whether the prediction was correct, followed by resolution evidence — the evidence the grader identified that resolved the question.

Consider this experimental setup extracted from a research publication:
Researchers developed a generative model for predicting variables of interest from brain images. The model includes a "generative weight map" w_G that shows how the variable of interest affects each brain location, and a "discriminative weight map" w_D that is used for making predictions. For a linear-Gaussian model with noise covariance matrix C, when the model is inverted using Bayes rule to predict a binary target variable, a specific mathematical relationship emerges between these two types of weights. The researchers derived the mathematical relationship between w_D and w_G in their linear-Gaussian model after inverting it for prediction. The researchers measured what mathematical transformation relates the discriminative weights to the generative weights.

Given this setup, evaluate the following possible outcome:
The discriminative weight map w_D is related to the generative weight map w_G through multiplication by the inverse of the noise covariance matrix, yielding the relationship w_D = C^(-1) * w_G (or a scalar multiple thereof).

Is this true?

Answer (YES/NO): YES